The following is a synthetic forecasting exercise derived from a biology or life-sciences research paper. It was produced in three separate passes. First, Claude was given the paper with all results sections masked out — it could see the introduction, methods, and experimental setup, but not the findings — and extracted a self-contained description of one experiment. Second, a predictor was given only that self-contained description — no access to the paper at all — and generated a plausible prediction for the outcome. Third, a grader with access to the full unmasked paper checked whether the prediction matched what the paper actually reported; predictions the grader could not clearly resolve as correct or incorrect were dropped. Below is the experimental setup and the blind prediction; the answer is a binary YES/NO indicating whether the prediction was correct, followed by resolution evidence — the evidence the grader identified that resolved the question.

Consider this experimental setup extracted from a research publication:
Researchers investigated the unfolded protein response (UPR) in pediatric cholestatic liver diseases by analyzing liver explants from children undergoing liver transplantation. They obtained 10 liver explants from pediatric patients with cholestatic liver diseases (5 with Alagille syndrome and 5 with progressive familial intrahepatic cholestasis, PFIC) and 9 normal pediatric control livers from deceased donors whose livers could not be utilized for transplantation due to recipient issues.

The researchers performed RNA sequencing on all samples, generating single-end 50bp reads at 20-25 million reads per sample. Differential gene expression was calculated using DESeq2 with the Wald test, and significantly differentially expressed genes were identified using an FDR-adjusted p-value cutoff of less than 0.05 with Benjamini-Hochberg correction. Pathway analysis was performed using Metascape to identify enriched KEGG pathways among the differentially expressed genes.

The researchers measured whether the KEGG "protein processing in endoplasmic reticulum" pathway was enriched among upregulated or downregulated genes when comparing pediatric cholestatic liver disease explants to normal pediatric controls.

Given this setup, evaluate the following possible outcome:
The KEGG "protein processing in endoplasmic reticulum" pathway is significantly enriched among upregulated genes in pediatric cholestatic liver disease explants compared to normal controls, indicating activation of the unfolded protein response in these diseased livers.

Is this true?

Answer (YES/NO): NO